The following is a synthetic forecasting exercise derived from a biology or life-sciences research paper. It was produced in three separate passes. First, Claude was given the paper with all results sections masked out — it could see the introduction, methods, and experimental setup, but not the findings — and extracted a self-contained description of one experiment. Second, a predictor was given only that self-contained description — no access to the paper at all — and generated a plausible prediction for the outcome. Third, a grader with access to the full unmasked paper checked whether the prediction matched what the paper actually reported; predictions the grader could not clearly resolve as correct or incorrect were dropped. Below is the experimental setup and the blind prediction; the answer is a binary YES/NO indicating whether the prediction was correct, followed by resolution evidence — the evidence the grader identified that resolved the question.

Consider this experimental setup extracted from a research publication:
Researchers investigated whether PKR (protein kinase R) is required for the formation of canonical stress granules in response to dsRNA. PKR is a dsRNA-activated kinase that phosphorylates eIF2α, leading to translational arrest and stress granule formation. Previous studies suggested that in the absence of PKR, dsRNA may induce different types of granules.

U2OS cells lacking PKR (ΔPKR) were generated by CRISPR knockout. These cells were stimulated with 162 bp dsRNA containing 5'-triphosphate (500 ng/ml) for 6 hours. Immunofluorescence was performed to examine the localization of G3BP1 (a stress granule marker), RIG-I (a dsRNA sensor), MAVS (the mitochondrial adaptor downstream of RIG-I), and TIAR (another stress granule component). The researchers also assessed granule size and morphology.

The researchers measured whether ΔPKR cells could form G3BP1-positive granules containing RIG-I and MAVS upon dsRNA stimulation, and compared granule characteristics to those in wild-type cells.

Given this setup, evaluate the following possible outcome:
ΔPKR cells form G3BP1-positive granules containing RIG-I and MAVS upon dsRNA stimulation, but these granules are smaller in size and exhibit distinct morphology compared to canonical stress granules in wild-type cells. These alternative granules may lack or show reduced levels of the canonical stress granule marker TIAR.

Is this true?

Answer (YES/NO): NO